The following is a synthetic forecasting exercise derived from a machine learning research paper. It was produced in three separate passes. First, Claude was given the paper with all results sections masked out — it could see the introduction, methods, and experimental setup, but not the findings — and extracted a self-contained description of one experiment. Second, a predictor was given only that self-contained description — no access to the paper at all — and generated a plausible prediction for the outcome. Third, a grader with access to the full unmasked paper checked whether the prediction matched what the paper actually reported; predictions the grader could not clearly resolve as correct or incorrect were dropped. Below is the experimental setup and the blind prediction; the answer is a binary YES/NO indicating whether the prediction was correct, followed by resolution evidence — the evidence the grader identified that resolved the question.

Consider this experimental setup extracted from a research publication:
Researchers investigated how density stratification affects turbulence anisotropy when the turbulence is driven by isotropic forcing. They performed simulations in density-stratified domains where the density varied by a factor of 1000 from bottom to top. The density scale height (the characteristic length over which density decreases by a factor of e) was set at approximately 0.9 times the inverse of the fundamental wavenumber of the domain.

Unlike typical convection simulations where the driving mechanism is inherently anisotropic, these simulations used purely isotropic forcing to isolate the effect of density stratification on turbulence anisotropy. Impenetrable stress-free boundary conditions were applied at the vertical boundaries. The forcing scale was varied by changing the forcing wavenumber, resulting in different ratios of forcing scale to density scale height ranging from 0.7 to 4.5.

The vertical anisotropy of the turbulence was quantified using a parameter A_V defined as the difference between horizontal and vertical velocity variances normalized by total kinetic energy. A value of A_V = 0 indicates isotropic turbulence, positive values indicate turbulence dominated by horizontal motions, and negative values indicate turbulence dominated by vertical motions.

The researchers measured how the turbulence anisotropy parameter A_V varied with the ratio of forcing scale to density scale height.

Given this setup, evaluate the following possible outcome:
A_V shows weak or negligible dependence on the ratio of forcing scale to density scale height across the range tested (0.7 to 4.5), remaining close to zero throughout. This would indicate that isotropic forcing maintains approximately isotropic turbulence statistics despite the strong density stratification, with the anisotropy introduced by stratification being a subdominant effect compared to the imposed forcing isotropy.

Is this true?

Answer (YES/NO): NO